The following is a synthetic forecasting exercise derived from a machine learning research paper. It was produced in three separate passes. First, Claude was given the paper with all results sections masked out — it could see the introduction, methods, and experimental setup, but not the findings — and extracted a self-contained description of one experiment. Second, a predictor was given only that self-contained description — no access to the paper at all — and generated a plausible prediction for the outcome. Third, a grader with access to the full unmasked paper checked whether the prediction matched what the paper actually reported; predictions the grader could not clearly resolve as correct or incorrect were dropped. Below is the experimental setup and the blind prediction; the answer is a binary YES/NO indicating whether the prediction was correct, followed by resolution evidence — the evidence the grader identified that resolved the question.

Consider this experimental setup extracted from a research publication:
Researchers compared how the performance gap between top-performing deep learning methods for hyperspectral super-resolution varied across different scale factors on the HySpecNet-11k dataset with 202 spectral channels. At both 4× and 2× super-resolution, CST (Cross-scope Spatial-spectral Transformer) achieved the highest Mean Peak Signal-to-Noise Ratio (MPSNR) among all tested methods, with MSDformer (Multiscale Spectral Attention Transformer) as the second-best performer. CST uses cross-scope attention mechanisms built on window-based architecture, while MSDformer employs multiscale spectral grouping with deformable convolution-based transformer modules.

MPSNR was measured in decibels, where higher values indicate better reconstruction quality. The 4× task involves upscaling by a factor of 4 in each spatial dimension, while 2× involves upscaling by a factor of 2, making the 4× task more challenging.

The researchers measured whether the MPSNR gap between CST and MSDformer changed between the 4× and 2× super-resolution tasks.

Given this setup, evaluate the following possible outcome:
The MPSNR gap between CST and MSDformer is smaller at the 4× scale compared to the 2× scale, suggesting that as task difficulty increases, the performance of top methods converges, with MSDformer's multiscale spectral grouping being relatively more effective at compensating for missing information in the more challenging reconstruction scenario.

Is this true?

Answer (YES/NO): YES